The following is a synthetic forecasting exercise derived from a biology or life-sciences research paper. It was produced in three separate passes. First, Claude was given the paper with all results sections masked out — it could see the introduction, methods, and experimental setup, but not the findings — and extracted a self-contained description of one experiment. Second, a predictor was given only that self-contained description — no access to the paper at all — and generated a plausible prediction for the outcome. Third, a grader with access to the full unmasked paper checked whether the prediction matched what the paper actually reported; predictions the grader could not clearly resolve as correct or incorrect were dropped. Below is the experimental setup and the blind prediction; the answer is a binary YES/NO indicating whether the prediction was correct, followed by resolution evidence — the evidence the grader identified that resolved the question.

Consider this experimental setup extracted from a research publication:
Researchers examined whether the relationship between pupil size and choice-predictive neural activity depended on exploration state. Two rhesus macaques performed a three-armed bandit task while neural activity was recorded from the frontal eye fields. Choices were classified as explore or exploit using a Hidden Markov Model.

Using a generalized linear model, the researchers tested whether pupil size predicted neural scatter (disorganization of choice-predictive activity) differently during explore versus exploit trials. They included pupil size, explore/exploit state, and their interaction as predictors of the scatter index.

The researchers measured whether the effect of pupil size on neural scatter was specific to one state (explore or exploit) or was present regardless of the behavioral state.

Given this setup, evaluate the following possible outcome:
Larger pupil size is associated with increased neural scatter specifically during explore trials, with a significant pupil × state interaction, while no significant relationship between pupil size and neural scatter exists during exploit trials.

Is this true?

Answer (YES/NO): NO